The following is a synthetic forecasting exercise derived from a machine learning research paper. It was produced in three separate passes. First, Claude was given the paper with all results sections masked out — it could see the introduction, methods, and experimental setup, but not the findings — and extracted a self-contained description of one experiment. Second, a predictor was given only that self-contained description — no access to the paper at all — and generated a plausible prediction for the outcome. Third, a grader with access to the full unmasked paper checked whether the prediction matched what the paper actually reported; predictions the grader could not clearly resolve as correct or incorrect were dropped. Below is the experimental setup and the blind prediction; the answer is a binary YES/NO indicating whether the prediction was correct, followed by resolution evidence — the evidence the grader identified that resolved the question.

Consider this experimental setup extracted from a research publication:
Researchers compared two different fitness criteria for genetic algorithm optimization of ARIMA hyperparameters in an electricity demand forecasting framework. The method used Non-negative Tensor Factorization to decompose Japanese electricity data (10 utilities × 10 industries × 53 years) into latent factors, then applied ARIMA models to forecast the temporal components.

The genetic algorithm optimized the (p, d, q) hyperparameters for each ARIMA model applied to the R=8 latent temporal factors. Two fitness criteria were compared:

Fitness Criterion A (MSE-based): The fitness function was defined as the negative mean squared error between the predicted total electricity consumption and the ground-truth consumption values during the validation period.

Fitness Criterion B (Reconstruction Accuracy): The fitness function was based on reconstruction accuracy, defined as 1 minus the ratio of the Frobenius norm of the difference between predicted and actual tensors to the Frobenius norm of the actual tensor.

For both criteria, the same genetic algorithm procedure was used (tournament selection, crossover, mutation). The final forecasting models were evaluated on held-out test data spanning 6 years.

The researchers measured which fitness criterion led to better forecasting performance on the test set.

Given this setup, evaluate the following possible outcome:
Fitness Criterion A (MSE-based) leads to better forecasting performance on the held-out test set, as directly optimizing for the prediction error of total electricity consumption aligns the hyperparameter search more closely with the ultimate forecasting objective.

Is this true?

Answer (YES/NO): NO